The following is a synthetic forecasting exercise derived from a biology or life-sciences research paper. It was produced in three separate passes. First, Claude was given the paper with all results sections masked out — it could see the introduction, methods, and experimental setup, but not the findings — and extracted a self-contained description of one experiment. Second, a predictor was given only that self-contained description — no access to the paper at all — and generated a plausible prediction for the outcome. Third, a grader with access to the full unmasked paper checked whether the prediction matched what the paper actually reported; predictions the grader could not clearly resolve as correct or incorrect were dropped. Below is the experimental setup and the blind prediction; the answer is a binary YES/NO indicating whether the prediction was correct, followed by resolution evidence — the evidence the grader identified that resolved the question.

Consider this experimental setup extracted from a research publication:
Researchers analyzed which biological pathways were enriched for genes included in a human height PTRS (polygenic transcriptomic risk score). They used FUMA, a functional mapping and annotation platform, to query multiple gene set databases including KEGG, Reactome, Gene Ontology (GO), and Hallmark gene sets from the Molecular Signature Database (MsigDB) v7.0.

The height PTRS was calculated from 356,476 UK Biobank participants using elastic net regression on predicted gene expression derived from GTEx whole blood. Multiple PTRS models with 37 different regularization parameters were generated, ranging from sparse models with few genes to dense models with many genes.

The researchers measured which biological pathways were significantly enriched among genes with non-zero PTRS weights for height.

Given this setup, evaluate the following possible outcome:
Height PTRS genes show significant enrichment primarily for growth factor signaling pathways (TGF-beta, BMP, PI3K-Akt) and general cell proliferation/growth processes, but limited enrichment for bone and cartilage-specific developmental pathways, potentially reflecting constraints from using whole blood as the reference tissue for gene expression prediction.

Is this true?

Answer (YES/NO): NO